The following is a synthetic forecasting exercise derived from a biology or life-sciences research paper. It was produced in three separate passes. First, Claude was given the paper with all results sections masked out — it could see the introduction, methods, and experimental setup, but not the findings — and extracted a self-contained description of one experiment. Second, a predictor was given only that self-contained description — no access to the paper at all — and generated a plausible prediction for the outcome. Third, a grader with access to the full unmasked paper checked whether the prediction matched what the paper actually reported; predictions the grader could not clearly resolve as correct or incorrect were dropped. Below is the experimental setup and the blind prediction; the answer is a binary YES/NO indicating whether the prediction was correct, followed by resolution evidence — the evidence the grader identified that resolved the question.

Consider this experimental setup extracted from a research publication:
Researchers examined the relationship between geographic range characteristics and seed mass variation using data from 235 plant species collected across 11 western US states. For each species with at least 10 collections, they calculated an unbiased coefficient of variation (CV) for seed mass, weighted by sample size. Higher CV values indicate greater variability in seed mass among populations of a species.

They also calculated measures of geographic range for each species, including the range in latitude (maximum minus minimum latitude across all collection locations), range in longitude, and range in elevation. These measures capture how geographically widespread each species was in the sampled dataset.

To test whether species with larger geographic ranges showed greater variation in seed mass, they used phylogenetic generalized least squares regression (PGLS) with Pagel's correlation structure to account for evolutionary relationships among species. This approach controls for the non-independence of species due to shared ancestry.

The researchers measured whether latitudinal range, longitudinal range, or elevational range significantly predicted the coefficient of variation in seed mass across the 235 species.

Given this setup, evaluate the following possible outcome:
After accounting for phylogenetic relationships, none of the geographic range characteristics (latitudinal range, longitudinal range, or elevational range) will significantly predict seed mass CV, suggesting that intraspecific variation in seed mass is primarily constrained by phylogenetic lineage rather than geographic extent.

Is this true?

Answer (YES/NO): NO